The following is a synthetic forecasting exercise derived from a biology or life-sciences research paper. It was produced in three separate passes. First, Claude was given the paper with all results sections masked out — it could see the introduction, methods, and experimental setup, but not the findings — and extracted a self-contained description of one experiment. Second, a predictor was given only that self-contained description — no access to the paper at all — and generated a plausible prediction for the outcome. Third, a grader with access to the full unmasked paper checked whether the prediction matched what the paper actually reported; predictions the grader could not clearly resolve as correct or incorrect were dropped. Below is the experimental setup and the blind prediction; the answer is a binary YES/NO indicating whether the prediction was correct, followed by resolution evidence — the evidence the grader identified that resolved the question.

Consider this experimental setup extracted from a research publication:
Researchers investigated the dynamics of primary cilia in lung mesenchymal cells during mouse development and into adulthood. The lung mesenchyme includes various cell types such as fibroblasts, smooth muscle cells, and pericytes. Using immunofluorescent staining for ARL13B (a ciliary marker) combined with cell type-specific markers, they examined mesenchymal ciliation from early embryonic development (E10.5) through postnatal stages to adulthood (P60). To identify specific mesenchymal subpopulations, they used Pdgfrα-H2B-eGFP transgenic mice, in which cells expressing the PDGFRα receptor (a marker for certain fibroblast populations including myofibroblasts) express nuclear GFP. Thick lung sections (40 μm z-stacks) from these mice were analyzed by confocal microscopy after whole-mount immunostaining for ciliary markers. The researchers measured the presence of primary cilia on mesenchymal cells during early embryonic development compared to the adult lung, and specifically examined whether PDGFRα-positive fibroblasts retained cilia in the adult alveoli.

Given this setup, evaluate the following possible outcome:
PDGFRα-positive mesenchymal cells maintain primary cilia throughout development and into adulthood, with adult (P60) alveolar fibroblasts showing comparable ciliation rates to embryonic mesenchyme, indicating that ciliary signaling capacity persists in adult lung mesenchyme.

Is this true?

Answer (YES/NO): YES